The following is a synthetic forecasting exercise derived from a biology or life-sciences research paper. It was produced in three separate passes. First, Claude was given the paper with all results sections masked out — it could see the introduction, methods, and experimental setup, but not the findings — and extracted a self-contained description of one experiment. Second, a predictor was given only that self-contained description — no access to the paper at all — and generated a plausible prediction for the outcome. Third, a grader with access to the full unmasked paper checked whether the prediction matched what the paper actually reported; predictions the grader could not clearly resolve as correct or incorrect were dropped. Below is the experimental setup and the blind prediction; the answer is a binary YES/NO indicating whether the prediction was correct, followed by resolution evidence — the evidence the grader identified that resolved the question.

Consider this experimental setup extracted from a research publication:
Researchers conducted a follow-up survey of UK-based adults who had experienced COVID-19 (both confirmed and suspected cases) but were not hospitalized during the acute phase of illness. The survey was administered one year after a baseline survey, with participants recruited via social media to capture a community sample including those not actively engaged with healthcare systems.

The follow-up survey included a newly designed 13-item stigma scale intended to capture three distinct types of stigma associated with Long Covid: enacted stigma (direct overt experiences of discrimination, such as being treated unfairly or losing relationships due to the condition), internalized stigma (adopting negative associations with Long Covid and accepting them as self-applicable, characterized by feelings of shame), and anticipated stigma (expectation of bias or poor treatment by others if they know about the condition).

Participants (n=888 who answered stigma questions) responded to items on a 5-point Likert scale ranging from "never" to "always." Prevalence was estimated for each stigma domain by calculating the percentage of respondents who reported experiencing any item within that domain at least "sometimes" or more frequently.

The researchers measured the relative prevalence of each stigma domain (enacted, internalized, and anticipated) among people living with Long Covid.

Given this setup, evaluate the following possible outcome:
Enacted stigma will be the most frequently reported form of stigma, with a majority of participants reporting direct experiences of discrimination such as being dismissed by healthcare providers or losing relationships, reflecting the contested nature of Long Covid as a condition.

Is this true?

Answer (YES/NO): NO